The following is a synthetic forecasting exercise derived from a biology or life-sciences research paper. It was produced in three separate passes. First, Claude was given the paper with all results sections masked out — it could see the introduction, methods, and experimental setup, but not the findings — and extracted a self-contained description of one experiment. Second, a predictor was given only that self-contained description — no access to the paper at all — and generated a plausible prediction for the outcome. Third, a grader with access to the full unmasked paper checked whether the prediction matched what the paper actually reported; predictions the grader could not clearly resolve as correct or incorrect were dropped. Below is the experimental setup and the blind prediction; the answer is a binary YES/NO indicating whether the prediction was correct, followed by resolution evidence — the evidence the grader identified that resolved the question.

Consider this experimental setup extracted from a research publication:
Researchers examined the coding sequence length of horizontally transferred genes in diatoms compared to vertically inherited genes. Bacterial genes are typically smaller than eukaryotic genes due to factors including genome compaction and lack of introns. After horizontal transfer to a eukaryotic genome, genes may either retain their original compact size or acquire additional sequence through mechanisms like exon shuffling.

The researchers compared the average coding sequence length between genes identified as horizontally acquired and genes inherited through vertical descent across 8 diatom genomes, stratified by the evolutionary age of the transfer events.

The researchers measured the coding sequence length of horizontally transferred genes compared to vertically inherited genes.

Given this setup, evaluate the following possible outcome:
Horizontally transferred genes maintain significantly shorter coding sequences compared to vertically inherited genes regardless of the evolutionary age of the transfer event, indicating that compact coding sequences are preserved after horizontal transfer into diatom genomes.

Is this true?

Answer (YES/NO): NO